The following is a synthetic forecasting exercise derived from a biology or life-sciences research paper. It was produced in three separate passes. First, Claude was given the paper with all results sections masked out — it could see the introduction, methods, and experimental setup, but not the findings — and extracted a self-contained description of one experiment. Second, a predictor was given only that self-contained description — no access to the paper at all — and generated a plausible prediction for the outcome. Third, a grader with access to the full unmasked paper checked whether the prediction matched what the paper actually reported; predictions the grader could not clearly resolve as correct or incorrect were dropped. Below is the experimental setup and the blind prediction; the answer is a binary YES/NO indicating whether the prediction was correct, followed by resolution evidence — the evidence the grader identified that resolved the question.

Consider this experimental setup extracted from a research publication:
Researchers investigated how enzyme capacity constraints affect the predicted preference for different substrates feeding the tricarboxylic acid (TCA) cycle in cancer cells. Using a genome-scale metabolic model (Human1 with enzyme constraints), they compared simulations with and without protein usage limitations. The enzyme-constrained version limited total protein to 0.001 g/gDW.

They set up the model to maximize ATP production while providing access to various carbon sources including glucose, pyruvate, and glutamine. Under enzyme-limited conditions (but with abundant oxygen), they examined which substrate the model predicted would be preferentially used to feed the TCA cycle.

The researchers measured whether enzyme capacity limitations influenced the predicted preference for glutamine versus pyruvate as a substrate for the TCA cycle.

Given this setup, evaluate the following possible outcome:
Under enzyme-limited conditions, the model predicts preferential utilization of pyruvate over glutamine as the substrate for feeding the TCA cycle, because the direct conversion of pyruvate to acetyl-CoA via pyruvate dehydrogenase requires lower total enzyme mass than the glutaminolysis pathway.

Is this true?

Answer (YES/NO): NO